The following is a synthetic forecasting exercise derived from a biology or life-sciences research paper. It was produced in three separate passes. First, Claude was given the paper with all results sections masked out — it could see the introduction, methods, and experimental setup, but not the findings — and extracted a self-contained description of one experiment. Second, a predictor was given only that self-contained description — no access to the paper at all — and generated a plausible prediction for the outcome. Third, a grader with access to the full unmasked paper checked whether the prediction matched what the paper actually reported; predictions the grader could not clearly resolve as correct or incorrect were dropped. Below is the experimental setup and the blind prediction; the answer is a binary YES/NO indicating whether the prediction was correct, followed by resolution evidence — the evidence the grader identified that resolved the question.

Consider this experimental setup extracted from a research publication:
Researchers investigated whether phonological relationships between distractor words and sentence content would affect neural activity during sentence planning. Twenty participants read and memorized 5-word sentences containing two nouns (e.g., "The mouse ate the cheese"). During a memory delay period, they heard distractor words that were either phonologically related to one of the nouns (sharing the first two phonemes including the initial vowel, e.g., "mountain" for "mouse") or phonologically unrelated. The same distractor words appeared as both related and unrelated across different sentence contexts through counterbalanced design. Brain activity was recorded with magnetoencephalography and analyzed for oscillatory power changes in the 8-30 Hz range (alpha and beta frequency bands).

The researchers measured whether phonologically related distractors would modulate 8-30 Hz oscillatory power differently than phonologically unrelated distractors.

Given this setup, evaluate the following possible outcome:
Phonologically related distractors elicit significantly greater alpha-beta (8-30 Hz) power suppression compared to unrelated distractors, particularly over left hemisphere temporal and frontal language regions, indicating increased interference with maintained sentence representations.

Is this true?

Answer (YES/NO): YES